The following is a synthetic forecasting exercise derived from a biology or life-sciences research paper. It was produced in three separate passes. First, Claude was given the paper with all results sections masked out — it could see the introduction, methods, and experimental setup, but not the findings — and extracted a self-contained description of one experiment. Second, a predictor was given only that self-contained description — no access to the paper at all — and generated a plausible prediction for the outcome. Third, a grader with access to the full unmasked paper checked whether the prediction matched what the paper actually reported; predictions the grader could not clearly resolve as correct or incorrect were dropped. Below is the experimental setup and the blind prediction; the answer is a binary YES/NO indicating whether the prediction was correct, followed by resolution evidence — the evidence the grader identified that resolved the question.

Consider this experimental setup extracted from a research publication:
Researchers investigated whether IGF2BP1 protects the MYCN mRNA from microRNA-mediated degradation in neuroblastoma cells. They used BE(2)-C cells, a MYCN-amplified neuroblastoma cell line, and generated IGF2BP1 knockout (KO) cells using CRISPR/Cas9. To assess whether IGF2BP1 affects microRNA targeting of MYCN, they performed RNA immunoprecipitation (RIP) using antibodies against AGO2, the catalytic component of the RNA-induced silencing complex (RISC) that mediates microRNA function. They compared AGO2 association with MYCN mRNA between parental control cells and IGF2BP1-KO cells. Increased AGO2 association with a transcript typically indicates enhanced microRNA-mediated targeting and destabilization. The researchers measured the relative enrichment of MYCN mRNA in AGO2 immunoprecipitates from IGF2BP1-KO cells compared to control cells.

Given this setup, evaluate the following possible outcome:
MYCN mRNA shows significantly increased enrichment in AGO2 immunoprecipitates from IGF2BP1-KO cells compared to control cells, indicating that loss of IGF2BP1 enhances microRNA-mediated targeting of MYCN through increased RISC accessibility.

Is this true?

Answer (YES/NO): YES